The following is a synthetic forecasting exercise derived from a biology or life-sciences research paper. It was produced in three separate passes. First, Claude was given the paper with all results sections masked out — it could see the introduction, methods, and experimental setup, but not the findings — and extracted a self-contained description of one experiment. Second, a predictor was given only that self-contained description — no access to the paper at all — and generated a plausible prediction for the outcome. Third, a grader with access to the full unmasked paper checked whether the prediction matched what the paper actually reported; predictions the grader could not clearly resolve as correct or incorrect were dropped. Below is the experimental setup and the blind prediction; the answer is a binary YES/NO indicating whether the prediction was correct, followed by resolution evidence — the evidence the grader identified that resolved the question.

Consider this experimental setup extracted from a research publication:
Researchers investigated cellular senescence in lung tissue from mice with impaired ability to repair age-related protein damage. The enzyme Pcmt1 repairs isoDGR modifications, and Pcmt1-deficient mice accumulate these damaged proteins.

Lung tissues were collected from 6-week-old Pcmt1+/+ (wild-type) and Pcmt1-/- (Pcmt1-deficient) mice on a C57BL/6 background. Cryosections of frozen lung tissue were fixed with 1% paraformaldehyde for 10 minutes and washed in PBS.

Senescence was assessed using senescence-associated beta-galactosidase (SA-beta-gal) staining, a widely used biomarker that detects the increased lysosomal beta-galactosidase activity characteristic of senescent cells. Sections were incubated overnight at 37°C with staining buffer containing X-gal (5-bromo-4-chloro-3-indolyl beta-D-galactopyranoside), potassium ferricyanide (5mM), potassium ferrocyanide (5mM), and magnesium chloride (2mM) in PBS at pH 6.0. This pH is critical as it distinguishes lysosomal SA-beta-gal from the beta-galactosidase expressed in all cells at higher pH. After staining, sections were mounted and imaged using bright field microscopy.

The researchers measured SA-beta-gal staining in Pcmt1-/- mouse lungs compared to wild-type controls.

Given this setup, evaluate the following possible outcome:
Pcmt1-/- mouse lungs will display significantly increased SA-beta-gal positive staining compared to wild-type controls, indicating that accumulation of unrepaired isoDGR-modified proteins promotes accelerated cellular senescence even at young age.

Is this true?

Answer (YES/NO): YES